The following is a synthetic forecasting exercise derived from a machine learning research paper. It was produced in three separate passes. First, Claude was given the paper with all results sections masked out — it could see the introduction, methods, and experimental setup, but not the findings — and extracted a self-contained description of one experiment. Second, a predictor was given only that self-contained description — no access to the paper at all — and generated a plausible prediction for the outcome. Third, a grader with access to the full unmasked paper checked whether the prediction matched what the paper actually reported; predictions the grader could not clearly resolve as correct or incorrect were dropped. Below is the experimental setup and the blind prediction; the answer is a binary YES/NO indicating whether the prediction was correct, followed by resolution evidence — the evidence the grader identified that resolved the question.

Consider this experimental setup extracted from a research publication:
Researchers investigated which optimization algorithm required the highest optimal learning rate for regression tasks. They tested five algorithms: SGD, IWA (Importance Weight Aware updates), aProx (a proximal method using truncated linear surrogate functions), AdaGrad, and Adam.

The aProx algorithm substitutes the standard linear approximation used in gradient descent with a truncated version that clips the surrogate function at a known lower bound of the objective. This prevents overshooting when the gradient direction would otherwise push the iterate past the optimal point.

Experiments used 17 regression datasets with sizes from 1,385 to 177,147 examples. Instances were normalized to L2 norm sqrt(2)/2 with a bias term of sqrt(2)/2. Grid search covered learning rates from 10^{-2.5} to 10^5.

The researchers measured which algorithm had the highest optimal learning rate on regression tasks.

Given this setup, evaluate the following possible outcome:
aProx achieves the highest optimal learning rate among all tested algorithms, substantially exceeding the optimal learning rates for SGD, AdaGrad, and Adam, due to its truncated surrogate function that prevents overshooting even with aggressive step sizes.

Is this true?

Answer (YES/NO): YES